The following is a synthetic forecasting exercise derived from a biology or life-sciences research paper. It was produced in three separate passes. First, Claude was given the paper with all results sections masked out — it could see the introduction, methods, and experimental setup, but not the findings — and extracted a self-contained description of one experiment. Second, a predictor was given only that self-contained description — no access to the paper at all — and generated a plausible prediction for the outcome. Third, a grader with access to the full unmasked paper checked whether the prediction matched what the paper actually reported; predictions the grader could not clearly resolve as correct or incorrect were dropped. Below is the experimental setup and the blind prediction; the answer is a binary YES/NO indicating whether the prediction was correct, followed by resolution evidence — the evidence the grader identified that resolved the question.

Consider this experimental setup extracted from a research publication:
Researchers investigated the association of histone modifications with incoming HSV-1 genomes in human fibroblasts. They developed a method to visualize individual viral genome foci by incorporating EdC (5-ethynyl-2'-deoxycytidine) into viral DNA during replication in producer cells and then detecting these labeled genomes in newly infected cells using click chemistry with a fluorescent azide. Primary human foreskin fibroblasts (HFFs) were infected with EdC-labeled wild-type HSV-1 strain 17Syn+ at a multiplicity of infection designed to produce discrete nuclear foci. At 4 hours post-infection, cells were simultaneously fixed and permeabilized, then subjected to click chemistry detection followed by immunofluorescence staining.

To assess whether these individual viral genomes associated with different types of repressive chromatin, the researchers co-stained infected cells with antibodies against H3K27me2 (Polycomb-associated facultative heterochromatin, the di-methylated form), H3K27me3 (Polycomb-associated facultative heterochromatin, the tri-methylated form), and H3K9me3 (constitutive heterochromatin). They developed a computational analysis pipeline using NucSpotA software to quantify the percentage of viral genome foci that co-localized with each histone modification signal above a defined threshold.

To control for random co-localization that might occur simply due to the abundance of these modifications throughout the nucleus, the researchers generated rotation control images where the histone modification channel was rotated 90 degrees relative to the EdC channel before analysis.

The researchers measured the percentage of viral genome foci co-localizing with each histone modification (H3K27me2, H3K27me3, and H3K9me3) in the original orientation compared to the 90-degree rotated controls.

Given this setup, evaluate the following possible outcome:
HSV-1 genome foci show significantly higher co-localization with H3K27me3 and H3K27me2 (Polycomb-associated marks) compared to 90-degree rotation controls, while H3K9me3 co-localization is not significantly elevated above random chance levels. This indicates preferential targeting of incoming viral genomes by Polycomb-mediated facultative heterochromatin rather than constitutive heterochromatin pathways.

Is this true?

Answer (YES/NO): NO